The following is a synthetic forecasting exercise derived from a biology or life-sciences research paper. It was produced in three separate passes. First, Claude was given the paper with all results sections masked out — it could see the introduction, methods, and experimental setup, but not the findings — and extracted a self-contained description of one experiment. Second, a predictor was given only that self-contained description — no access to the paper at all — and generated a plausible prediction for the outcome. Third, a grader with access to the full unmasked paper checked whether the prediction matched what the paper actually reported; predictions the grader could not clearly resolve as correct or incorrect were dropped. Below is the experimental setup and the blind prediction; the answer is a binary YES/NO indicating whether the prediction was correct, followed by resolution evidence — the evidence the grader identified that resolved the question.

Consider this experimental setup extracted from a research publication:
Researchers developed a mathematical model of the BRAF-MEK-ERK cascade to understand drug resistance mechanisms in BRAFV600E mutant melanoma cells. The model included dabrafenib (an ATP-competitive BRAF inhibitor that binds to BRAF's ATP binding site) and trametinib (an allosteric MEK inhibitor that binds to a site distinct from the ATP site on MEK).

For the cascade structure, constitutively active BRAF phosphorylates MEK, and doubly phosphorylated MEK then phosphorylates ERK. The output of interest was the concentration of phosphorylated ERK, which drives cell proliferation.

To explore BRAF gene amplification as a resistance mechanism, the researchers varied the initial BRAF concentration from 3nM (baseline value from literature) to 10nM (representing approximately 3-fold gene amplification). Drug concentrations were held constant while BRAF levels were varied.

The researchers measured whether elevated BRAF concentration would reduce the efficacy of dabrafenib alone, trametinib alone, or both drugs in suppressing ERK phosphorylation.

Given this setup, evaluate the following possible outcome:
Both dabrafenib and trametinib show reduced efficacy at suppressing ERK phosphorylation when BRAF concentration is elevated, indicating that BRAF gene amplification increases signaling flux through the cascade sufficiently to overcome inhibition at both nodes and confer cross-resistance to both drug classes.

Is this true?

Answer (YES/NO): NO